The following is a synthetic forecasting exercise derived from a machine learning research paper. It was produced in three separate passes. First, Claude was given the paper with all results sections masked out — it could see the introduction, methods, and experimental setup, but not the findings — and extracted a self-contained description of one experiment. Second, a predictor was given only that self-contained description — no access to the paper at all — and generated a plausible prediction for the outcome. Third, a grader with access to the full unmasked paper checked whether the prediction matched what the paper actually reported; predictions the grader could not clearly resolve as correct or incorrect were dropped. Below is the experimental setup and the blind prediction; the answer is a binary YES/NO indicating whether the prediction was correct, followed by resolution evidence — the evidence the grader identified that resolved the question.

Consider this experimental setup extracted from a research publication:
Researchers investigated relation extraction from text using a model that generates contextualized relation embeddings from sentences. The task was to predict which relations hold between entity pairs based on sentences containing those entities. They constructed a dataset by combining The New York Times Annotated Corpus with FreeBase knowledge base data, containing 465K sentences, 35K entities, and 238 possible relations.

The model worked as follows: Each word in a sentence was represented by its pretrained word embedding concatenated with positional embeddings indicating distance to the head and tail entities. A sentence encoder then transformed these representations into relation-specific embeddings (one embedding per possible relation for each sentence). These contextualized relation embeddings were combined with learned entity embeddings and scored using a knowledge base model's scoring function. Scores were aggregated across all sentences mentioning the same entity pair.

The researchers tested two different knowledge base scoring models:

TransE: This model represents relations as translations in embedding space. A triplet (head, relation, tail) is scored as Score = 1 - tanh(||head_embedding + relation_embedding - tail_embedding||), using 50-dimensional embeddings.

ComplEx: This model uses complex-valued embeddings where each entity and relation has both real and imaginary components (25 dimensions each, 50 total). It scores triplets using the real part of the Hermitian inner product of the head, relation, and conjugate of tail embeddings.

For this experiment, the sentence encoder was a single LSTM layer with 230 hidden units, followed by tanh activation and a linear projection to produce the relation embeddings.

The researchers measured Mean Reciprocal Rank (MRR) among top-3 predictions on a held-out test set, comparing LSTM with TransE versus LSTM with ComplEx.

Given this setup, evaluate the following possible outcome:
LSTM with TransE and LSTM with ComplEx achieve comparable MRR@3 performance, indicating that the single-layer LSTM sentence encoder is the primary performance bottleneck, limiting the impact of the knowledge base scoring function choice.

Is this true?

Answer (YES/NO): NO